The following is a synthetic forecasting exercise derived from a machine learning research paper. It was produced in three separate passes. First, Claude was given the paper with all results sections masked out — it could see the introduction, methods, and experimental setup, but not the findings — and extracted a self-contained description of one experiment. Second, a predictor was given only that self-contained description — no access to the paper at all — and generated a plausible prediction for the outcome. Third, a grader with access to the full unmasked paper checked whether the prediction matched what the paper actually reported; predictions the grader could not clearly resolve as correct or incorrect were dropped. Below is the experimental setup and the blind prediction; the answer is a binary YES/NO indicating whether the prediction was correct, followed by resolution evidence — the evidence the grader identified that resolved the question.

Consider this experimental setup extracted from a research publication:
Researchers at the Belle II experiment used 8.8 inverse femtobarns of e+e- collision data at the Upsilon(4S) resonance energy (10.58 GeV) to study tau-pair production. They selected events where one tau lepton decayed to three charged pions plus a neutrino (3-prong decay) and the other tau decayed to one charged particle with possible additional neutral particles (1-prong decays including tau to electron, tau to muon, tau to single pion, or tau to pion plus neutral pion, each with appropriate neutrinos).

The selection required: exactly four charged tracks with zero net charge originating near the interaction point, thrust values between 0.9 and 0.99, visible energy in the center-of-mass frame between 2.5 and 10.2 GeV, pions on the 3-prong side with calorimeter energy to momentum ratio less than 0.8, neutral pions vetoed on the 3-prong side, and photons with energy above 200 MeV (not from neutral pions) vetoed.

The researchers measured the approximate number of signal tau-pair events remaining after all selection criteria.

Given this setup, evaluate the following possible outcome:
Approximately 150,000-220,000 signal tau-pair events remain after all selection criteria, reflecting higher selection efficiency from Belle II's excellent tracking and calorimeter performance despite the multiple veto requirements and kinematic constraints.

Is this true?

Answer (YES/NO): YES